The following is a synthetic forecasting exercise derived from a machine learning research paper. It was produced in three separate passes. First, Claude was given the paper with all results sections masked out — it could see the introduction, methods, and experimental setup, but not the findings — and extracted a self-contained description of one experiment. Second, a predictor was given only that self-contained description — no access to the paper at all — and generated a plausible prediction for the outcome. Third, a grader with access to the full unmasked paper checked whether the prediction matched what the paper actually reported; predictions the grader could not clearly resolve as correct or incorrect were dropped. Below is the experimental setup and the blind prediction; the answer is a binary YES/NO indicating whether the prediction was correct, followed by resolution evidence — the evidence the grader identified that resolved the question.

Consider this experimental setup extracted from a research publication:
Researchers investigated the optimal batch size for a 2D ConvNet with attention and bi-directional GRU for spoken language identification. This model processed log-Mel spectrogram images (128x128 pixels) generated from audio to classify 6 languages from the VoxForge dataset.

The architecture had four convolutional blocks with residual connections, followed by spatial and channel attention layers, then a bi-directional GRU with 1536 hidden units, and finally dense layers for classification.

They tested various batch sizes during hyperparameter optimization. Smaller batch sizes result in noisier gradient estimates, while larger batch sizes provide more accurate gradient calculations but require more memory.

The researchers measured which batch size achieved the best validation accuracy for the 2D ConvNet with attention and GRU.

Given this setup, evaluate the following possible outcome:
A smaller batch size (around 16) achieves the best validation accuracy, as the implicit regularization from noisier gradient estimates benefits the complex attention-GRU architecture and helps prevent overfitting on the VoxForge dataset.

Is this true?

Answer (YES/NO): NO